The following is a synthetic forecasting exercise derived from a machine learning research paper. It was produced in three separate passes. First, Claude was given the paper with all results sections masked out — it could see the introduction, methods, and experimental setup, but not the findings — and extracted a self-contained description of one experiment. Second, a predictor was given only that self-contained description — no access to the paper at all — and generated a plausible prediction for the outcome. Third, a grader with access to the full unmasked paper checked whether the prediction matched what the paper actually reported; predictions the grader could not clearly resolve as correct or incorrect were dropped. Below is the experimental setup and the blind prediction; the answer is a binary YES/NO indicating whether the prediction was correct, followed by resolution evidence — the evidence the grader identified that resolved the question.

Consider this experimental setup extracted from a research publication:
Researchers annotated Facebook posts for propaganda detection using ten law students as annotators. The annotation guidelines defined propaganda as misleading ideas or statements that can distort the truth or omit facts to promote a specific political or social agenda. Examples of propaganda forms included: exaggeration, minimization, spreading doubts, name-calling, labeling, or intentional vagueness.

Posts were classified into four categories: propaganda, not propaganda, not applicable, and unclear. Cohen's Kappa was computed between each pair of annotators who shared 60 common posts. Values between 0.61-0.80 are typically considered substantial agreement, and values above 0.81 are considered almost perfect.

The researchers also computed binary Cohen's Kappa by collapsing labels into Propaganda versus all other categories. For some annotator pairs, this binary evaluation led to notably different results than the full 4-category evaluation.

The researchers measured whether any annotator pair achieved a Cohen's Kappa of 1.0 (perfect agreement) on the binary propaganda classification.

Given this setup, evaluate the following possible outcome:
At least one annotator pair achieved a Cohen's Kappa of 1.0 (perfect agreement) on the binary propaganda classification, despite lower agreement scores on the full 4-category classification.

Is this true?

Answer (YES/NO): YES